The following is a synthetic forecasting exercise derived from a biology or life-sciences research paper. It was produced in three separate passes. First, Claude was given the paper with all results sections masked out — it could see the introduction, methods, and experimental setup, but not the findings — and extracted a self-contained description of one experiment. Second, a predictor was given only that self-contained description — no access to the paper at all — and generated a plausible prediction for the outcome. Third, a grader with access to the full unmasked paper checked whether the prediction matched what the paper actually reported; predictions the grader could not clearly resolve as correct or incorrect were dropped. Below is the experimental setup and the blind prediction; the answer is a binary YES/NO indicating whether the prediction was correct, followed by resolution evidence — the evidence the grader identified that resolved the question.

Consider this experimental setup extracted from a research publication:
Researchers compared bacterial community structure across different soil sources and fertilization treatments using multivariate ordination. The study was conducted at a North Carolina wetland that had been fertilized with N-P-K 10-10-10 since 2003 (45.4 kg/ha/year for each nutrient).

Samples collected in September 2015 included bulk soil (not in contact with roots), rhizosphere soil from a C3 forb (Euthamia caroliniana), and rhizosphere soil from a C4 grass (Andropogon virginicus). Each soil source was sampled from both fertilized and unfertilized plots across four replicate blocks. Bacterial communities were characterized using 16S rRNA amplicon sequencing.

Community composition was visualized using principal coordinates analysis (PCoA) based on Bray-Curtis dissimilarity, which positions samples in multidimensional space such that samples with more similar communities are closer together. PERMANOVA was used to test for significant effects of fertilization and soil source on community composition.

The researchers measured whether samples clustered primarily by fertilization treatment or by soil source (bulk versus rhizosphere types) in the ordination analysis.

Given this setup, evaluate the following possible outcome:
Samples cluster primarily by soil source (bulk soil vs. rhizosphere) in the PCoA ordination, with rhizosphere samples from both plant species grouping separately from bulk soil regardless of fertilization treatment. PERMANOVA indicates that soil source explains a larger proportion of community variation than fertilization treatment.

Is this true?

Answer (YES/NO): NO